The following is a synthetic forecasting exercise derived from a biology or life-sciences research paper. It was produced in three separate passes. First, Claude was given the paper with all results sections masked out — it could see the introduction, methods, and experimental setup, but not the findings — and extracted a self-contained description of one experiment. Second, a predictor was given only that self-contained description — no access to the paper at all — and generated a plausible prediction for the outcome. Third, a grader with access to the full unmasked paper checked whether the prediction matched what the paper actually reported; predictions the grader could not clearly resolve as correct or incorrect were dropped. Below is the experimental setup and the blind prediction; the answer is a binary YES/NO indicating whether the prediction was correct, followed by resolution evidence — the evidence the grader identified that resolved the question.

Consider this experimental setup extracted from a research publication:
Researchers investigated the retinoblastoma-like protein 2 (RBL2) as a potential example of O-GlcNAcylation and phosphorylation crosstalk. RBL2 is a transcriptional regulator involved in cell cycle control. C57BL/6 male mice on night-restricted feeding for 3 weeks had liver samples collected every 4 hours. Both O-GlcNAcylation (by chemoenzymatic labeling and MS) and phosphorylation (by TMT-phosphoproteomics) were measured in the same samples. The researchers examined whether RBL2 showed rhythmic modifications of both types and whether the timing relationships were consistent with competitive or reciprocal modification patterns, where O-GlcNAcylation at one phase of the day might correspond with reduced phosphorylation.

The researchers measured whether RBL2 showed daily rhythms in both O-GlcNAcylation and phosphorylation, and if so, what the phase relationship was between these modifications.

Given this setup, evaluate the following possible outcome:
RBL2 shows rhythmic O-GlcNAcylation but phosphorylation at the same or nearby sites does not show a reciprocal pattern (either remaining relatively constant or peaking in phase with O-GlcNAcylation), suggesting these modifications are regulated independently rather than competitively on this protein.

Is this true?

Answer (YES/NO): NO